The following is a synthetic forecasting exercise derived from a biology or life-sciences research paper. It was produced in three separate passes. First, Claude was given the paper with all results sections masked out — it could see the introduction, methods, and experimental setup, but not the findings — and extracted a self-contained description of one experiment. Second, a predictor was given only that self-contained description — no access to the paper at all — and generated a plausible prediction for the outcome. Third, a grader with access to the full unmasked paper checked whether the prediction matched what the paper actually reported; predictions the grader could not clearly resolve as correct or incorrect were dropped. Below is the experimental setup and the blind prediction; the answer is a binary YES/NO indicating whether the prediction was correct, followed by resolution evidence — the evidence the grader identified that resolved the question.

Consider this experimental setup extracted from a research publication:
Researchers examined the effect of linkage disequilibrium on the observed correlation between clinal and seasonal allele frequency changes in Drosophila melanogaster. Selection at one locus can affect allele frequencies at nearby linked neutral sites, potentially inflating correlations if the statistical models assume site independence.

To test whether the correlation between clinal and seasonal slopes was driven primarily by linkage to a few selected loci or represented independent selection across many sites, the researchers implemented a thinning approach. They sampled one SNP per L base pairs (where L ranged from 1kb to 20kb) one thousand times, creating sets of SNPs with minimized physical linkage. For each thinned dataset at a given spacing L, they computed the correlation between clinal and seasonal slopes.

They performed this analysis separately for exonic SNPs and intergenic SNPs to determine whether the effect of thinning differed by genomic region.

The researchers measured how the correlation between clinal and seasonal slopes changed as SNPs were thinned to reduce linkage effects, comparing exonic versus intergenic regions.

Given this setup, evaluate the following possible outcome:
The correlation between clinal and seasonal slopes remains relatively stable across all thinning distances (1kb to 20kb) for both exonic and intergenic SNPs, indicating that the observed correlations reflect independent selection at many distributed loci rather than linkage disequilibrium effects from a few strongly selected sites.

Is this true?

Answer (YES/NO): NO